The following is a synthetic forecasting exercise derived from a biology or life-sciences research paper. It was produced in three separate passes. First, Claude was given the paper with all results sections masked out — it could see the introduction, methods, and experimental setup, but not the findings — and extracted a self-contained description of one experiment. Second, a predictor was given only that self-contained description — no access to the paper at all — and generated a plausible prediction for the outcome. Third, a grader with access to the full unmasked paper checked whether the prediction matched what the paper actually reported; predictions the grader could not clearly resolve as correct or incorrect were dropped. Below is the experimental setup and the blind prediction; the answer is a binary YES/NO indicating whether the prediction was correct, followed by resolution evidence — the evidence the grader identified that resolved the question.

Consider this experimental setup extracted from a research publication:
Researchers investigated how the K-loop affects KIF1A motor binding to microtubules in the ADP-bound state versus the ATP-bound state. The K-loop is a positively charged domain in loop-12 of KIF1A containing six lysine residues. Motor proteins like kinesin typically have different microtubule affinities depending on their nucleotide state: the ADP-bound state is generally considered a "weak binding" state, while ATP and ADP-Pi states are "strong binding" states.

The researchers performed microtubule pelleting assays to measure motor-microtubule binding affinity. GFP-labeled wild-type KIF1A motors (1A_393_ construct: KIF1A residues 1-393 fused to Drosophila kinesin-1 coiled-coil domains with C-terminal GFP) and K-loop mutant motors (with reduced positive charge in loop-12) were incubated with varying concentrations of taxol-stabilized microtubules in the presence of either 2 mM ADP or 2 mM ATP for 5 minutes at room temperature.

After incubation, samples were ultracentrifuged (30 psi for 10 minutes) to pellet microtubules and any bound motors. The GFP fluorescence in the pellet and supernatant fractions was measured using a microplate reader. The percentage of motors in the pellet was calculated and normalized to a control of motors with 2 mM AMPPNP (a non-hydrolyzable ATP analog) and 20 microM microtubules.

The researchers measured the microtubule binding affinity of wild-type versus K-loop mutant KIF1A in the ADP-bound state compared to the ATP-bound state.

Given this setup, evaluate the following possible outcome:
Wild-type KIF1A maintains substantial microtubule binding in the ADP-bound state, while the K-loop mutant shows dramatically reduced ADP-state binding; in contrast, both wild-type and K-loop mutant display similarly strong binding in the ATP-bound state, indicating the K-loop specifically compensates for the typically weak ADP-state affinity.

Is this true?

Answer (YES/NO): NO